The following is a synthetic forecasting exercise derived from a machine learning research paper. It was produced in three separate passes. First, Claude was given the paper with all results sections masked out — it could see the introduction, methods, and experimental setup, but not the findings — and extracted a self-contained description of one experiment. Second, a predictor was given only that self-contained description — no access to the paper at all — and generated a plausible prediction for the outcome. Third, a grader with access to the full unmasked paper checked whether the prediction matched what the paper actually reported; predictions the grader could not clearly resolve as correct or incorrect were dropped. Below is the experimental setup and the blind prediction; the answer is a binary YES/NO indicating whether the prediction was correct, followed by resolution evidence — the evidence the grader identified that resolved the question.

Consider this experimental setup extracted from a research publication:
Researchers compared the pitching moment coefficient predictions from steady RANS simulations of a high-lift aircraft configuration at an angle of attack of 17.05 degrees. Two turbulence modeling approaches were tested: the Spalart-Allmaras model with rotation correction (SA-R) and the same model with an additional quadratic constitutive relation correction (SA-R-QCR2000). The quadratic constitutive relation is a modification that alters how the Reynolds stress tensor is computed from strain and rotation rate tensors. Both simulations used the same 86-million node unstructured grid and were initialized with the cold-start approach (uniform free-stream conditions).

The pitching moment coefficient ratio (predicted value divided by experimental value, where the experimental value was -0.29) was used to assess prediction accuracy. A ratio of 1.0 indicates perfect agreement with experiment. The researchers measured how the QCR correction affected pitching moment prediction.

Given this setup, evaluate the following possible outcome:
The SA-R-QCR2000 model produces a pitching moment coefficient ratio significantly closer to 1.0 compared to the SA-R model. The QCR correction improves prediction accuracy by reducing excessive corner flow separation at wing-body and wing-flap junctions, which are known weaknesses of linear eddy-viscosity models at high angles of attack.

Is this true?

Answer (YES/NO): NO